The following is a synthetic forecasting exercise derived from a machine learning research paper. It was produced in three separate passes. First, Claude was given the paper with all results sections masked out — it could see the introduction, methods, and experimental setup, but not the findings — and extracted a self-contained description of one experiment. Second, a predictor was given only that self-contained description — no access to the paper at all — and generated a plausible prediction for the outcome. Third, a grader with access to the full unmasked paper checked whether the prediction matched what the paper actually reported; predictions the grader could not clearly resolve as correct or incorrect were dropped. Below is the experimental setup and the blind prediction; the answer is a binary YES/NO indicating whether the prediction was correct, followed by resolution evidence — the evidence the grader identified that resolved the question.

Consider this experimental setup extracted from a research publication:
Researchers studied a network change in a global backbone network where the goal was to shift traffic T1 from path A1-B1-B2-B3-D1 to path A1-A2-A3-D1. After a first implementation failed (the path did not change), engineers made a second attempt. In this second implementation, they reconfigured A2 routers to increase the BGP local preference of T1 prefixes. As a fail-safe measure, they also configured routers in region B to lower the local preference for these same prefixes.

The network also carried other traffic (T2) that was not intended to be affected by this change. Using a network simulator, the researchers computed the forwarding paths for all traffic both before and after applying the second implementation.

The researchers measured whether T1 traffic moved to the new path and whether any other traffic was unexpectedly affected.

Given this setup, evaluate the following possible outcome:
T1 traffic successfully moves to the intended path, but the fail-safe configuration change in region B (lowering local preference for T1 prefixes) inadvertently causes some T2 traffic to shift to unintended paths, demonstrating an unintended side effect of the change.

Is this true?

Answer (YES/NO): NO